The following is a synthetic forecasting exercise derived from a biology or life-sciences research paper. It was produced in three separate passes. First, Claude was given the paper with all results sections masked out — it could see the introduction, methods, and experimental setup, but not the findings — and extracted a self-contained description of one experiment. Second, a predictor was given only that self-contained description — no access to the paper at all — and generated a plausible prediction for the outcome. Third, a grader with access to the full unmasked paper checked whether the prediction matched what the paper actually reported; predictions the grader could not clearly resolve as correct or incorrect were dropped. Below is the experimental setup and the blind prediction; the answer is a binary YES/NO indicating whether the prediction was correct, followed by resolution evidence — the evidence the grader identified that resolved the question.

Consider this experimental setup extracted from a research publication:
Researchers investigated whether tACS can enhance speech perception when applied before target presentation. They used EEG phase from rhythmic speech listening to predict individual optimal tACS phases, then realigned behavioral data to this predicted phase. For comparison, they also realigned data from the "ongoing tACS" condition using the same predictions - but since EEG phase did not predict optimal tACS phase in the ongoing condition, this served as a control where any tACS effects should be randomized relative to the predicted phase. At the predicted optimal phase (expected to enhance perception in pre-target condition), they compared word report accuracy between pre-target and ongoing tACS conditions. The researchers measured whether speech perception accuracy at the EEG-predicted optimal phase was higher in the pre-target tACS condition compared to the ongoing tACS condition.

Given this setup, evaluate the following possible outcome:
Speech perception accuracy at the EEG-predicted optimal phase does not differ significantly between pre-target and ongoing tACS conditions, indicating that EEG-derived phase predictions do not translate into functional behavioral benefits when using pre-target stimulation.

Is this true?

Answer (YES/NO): NO